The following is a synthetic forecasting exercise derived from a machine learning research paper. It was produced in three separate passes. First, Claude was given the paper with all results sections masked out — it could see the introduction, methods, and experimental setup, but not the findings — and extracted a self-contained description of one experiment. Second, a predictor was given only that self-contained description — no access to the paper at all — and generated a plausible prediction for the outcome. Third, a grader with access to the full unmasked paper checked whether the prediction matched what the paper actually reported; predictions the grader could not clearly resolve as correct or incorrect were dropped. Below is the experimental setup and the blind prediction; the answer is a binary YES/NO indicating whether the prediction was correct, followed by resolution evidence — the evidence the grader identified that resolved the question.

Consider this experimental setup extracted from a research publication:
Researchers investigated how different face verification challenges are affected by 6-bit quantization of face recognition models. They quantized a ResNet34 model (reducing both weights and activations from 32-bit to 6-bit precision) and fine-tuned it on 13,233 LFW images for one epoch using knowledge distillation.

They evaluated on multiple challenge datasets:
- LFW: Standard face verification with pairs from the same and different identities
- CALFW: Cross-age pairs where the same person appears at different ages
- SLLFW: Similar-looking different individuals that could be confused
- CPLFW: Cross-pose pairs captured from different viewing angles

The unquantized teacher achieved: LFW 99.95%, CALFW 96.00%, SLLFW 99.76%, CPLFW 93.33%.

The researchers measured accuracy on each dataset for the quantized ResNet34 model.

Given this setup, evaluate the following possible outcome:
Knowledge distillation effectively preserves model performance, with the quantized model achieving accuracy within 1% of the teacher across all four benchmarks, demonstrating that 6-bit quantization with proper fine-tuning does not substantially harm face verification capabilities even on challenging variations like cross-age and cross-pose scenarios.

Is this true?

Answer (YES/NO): YES